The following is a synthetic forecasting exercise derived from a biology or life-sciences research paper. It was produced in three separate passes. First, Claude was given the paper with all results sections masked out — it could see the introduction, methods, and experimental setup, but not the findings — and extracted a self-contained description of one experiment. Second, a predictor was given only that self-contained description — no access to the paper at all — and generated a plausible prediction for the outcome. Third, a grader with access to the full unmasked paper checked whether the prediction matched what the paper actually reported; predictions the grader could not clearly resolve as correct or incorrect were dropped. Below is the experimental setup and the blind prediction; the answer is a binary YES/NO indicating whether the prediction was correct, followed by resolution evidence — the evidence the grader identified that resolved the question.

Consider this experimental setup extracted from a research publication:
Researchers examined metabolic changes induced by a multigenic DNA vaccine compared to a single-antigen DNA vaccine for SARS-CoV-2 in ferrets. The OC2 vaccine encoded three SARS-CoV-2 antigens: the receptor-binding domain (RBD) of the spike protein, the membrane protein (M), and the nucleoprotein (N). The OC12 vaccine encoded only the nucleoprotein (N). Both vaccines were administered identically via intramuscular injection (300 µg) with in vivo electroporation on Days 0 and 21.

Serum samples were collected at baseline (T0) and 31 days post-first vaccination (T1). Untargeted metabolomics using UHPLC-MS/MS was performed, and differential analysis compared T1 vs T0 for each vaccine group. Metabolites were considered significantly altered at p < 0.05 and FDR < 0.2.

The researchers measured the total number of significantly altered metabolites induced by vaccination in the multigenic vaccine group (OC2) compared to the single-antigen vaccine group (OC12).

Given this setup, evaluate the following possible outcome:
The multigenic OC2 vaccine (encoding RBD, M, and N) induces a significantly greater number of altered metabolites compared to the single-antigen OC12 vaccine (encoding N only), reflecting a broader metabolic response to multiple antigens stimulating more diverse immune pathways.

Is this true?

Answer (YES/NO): YES